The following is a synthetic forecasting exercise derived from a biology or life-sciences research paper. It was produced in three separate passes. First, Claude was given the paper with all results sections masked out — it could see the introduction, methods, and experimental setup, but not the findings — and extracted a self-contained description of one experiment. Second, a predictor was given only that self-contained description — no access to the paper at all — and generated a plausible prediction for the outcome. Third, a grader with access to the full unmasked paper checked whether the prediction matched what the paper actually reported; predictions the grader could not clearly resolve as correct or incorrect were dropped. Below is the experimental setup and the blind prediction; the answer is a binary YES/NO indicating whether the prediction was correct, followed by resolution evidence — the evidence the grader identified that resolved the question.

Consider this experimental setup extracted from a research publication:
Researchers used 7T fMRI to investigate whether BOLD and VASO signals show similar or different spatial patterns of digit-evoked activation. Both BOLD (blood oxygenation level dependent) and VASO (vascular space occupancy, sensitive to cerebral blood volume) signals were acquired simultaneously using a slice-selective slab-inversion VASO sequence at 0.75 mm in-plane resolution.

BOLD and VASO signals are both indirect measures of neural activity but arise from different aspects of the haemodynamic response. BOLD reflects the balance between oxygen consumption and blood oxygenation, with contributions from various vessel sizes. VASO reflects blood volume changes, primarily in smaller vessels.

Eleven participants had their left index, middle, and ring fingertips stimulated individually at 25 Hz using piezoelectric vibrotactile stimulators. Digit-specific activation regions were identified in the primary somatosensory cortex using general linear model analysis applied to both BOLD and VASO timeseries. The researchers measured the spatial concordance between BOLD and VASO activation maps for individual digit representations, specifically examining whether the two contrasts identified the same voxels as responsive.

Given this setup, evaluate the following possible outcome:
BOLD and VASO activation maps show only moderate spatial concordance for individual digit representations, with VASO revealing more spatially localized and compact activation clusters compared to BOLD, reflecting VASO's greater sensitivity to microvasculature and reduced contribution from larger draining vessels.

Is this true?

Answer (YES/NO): YES